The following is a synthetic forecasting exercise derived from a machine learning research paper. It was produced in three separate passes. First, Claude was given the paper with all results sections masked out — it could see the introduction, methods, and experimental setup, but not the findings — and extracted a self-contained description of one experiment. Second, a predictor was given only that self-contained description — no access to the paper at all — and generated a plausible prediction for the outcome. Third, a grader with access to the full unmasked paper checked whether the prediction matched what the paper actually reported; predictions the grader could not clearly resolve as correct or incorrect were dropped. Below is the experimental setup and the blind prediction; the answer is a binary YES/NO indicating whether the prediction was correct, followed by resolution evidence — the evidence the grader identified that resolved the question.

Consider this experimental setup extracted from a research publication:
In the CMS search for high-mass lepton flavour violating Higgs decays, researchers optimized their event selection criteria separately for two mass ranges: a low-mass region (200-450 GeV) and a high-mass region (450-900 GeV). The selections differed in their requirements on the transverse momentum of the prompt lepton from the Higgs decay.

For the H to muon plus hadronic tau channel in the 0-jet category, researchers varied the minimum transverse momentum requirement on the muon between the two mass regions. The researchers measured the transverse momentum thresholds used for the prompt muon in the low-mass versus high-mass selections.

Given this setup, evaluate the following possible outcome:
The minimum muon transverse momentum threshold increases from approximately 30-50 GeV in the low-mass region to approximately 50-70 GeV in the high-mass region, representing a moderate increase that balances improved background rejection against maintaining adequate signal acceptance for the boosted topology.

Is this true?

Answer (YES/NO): NO